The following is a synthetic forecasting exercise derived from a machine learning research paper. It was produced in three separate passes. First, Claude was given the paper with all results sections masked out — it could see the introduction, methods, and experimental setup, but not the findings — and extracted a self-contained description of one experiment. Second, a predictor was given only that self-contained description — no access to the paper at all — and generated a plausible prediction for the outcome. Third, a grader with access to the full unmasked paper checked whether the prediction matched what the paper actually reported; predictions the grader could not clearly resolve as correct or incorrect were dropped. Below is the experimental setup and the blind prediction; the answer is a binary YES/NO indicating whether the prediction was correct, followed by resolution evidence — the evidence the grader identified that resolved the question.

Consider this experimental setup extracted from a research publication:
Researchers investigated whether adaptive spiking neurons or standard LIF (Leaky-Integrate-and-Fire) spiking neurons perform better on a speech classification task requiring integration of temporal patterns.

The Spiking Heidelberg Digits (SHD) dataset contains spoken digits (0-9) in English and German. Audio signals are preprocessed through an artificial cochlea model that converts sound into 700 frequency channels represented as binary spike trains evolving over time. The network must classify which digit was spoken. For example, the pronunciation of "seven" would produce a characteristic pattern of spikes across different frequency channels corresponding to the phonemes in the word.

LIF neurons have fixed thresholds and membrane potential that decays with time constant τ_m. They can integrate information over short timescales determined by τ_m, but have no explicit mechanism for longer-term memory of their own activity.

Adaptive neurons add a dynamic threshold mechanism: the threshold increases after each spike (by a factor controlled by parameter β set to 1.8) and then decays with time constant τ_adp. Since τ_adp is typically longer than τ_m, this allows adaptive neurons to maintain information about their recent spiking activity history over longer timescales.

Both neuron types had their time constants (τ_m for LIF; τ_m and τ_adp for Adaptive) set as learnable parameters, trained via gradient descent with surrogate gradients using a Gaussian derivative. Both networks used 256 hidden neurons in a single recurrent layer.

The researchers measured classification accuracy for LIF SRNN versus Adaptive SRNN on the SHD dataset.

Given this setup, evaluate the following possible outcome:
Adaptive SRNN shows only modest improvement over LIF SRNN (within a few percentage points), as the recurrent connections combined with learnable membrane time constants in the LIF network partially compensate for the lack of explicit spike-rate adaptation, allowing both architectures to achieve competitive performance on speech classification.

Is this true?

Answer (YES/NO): NO